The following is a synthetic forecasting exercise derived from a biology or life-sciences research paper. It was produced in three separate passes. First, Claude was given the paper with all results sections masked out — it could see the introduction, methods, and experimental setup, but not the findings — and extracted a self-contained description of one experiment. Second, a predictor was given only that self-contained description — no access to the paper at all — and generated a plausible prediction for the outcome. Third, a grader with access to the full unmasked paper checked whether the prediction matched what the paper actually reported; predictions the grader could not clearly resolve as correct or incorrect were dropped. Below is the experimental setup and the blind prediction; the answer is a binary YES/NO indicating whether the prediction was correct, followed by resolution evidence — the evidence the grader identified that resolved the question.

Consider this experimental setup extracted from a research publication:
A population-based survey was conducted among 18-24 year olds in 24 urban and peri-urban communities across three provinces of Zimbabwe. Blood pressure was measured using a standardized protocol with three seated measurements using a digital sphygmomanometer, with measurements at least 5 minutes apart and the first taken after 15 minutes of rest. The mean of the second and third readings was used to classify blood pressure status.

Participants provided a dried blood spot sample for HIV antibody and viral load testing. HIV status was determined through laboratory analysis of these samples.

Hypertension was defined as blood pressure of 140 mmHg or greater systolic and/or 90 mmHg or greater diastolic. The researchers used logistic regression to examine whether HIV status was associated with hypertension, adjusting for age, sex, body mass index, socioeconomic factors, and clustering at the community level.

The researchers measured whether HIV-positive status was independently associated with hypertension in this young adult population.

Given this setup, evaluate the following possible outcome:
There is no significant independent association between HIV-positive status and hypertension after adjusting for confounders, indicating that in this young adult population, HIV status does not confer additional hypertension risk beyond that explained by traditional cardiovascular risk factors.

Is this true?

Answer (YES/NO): NO